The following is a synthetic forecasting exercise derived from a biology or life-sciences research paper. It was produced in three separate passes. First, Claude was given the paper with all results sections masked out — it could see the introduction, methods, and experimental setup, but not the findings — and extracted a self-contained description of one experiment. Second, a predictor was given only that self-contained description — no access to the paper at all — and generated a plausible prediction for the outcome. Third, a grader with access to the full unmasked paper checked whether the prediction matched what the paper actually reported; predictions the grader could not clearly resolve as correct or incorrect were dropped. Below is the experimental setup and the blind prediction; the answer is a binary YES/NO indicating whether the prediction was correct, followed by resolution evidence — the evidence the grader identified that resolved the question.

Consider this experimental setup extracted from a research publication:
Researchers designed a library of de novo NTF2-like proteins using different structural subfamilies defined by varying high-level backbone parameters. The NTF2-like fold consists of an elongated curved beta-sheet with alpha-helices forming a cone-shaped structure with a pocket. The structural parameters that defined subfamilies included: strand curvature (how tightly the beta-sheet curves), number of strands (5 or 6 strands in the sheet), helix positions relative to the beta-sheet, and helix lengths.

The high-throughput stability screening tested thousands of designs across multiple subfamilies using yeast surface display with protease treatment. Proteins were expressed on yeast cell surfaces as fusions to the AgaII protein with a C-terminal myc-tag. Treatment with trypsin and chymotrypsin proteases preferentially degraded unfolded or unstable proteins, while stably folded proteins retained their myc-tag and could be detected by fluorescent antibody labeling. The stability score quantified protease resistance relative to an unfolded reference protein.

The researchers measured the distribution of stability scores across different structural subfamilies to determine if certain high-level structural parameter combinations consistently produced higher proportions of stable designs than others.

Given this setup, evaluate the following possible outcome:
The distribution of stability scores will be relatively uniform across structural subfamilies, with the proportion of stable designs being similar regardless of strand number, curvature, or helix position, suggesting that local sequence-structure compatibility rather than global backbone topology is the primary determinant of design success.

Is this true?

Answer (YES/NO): YES